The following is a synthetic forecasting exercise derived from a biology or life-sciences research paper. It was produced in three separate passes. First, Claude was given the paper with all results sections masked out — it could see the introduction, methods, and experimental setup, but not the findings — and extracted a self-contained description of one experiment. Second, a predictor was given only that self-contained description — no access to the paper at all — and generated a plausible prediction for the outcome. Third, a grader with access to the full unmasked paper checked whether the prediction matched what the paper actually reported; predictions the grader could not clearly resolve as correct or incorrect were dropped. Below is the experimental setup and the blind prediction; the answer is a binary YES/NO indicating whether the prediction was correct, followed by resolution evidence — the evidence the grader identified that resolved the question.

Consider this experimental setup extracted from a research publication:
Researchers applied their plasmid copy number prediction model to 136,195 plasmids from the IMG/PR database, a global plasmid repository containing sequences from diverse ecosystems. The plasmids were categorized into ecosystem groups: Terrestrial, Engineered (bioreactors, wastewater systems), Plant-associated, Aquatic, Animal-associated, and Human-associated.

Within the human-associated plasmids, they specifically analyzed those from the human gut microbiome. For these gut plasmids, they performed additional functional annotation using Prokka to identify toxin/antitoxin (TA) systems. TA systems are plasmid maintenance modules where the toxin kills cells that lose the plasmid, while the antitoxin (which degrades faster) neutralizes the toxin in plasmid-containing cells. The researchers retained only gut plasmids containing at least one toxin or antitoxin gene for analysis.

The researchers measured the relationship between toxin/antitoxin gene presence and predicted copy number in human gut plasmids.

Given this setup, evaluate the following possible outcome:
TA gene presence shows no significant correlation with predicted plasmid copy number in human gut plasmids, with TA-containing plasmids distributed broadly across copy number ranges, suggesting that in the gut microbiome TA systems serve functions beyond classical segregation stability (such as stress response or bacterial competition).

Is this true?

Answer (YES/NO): NO